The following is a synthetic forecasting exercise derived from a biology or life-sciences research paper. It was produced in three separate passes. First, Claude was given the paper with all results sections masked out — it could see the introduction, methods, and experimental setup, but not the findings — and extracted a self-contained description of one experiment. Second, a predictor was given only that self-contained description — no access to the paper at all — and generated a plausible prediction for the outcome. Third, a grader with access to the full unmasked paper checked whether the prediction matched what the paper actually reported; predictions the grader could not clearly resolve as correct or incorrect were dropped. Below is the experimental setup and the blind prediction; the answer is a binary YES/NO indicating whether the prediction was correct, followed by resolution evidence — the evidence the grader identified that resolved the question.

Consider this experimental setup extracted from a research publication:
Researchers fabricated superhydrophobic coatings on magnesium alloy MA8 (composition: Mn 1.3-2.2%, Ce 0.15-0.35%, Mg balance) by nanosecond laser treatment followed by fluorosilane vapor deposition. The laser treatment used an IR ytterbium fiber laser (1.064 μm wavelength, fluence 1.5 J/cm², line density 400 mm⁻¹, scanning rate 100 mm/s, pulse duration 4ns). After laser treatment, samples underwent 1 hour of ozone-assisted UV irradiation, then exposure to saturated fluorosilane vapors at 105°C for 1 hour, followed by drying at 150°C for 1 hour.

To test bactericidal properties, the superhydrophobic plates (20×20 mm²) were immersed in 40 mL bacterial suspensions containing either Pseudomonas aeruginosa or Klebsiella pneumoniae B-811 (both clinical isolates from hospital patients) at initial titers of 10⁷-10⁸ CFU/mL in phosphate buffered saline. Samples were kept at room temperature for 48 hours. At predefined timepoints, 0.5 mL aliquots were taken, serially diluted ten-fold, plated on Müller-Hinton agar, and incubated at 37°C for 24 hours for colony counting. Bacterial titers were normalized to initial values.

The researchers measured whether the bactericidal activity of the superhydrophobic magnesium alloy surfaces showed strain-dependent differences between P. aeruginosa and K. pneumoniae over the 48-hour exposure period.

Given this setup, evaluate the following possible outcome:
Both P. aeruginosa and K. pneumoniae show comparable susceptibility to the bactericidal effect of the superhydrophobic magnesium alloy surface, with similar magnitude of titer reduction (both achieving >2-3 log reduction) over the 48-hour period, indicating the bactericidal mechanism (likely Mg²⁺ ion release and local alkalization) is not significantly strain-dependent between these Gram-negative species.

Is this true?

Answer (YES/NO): NO